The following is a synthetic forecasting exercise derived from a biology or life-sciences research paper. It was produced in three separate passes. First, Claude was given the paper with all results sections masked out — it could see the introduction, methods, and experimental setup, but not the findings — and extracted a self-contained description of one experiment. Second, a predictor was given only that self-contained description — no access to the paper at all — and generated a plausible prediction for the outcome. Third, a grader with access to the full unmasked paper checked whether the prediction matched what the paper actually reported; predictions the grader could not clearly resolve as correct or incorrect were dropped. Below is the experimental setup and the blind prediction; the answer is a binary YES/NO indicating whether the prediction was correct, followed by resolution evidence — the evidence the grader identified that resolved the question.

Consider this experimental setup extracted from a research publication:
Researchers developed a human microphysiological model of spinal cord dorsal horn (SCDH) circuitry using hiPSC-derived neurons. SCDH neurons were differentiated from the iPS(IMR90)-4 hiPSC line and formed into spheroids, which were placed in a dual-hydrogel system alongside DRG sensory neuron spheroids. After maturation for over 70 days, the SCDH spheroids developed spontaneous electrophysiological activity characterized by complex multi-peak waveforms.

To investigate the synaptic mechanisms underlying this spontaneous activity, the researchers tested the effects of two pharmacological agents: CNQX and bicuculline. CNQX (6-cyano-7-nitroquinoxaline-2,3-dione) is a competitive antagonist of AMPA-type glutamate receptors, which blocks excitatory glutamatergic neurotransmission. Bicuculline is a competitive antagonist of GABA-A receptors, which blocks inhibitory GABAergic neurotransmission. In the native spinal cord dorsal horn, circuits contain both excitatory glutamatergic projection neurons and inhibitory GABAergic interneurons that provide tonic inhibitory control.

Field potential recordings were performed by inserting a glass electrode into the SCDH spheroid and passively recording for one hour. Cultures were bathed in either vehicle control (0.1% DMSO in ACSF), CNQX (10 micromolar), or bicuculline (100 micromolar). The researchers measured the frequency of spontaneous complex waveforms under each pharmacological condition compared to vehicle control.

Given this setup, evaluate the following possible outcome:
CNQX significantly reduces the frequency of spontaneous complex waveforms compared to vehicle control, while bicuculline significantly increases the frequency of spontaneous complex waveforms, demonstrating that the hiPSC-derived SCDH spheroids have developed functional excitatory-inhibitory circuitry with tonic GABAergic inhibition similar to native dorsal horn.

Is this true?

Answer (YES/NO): YES